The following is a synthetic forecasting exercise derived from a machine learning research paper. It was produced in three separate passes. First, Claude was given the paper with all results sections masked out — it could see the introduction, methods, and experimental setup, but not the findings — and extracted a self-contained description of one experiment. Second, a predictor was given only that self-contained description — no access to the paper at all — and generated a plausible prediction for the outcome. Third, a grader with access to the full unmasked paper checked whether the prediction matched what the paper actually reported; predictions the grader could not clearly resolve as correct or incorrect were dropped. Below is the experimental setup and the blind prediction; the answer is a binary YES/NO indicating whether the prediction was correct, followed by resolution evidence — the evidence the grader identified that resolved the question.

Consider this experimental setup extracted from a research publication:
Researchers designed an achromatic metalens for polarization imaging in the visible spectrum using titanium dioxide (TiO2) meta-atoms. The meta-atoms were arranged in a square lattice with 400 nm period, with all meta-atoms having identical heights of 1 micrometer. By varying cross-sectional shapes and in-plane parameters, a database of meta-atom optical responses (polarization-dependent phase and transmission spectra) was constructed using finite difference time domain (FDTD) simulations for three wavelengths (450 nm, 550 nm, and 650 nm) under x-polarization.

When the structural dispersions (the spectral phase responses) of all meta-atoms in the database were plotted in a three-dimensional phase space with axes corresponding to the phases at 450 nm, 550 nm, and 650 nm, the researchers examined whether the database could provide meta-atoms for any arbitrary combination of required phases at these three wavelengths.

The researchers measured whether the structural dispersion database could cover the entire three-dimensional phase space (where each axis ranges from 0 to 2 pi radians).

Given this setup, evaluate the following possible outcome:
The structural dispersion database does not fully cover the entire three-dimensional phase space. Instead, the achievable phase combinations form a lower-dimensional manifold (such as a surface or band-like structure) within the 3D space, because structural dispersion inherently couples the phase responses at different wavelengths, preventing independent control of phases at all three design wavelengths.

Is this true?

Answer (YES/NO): YES